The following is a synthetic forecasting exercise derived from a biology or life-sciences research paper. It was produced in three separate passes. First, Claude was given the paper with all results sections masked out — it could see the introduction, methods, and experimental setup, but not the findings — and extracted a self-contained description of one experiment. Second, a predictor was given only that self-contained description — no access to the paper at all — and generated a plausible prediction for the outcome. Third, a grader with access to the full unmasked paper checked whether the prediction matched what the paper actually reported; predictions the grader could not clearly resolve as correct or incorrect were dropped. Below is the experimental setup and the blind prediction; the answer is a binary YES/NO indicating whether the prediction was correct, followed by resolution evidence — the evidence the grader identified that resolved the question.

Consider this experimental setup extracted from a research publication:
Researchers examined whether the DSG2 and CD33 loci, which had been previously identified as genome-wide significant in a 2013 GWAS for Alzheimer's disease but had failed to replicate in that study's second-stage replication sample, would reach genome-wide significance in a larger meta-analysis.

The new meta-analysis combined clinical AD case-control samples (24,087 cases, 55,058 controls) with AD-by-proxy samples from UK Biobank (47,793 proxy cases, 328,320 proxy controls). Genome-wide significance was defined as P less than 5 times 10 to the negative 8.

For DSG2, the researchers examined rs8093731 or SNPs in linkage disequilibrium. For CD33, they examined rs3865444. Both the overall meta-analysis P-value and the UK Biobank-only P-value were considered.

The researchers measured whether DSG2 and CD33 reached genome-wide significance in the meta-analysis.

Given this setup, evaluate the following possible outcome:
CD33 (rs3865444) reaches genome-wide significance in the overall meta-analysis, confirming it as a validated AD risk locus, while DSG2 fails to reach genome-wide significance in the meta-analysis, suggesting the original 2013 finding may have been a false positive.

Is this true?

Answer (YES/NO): YES